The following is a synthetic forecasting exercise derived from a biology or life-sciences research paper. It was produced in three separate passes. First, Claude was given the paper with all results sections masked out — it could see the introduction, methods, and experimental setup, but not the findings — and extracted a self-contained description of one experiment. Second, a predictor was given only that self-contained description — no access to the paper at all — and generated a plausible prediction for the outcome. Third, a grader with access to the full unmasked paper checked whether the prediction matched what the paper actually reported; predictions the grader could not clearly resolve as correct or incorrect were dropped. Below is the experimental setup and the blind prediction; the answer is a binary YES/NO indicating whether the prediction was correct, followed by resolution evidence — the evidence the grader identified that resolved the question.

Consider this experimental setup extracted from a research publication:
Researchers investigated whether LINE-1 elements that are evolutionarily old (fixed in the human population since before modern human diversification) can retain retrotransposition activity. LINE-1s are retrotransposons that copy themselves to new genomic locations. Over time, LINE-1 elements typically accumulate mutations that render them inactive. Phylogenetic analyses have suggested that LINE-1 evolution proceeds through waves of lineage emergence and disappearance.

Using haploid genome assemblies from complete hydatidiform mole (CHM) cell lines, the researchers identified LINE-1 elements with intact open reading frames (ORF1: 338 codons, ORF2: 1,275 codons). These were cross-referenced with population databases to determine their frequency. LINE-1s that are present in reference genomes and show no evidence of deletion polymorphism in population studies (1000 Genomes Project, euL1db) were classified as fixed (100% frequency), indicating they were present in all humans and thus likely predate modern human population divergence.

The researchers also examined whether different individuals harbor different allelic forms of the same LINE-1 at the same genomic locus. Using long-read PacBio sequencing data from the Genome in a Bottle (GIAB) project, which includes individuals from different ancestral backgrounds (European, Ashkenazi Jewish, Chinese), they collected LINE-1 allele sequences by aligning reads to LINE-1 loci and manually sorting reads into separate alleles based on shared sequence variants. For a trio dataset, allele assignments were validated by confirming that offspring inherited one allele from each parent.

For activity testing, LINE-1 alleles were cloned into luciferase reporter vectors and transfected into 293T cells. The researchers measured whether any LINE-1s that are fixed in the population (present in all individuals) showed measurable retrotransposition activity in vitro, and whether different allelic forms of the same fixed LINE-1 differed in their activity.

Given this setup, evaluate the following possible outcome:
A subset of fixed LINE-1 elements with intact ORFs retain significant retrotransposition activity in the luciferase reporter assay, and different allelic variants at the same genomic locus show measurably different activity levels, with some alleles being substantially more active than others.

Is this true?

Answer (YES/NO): YES